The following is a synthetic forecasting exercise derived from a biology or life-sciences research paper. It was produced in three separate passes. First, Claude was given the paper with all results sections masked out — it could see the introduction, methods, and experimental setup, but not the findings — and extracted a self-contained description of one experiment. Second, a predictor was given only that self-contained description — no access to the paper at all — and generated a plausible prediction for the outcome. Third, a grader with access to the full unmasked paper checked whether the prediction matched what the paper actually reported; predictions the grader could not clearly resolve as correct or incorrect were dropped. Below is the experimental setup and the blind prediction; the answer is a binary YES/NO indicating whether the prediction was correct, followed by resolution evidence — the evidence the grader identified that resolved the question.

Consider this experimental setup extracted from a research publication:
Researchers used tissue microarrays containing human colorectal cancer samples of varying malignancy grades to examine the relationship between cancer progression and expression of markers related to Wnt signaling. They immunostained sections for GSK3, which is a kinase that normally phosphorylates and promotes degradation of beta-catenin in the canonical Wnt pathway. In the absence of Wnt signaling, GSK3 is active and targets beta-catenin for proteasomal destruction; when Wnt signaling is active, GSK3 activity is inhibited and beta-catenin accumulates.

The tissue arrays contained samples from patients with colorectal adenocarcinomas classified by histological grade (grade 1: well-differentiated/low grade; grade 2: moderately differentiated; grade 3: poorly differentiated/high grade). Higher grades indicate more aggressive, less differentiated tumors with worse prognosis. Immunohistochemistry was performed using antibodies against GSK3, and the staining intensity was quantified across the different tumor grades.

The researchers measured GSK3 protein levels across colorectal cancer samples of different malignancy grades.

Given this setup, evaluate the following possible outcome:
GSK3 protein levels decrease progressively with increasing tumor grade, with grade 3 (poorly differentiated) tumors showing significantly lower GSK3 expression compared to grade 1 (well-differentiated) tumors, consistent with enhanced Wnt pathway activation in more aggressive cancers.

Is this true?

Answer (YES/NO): YES